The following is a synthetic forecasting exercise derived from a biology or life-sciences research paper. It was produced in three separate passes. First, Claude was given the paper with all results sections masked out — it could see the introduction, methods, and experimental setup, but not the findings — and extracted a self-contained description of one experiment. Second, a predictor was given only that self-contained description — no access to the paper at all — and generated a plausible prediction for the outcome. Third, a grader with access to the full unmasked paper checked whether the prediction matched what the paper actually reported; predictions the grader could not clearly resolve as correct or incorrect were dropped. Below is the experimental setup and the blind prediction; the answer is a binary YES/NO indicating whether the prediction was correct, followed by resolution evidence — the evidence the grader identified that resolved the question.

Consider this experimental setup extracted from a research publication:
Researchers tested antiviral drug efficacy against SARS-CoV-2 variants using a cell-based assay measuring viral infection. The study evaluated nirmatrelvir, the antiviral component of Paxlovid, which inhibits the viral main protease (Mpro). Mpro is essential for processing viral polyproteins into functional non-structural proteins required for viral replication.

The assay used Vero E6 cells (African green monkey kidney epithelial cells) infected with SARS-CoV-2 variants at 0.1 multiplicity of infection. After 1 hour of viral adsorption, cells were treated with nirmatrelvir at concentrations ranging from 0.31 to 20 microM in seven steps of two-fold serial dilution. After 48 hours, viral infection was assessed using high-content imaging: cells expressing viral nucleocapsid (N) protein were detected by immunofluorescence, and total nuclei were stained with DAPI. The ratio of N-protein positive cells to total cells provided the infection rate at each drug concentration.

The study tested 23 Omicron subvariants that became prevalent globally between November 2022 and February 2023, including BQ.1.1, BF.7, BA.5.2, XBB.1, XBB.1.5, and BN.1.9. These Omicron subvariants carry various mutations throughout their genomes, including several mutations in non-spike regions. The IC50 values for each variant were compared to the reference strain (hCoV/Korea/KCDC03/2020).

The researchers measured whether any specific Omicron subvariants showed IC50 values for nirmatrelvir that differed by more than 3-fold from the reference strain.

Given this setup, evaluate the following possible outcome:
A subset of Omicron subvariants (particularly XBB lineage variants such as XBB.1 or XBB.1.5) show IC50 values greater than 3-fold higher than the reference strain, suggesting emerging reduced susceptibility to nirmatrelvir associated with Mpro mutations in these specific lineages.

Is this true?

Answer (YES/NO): NO